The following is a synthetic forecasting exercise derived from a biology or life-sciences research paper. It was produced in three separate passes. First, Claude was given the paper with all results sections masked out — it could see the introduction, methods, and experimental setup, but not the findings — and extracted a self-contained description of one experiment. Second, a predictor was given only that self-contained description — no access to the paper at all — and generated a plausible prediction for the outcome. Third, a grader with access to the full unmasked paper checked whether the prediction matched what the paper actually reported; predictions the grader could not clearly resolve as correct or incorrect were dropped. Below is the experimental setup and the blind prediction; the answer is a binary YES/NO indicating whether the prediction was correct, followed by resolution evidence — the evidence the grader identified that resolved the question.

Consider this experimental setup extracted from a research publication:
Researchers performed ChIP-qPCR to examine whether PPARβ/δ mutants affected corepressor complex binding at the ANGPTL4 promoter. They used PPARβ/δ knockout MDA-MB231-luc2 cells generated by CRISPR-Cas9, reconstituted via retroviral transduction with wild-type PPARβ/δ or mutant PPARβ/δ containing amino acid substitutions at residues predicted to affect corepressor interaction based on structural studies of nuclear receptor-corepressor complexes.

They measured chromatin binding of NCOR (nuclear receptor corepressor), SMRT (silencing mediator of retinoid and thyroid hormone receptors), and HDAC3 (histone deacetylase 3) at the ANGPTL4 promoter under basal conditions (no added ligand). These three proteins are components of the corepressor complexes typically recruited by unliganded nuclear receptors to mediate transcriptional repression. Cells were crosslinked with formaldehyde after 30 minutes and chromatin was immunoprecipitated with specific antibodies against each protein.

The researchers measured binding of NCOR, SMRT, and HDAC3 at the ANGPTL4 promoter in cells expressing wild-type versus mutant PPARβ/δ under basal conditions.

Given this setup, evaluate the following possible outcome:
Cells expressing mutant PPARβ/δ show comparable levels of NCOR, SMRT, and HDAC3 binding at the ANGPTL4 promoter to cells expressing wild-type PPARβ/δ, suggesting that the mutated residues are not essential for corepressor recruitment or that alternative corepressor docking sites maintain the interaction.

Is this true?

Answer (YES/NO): NO